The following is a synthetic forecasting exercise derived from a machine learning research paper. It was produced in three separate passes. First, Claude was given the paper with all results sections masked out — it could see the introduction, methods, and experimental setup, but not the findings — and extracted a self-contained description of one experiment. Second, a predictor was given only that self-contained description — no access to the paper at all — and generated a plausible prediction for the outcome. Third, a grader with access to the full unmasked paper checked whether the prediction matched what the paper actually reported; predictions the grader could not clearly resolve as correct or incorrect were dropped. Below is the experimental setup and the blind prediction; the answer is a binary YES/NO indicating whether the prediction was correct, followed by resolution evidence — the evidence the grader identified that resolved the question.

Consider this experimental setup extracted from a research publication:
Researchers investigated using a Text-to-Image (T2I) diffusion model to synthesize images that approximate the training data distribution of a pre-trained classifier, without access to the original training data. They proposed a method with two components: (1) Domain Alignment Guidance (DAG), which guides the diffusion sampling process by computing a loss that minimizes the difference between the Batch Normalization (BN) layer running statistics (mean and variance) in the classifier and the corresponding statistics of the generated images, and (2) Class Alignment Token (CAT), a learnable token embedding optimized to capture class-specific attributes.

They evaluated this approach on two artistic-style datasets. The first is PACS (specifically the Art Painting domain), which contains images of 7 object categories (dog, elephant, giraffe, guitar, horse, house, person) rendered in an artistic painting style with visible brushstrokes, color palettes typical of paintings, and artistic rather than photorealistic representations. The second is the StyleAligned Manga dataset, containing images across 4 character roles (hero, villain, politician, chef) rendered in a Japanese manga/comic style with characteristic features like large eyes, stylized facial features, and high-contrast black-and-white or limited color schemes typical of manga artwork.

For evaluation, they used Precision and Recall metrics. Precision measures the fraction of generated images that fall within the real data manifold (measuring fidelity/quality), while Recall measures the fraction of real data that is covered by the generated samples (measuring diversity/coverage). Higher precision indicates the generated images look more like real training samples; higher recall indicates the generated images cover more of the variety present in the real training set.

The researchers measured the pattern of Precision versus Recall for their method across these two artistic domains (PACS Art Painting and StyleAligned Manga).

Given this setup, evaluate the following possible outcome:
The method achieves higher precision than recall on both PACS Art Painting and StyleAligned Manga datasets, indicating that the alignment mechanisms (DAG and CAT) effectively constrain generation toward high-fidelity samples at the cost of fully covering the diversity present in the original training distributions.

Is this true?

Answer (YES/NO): NO